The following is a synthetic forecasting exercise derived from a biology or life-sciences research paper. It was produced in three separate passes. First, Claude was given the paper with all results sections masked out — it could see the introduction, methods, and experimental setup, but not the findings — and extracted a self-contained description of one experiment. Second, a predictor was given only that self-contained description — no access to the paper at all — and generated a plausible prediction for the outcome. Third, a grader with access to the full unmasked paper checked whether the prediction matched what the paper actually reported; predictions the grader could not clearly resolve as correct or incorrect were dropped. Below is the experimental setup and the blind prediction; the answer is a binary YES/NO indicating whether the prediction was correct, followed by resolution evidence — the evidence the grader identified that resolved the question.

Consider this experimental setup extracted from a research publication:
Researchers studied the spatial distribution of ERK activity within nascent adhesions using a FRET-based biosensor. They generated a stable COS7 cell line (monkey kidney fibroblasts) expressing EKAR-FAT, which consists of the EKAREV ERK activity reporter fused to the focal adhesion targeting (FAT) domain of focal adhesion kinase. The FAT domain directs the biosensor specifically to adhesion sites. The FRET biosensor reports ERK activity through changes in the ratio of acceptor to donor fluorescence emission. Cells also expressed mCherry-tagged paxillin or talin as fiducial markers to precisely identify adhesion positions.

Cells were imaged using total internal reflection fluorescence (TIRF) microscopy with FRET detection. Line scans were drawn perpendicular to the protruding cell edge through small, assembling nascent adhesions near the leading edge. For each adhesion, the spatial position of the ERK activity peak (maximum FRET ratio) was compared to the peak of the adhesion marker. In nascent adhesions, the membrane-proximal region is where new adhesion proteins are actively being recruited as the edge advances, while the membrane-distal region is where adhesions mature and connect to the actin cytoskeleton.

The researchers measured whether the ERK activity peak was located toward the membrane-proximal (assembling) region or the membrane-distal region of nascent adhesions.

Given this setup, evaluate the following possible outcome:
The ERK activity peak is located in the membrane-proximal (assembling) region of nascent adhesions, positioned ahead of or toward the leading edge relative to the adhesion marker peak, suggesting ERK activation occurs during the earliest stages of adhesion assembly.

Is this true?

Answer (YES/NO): YES